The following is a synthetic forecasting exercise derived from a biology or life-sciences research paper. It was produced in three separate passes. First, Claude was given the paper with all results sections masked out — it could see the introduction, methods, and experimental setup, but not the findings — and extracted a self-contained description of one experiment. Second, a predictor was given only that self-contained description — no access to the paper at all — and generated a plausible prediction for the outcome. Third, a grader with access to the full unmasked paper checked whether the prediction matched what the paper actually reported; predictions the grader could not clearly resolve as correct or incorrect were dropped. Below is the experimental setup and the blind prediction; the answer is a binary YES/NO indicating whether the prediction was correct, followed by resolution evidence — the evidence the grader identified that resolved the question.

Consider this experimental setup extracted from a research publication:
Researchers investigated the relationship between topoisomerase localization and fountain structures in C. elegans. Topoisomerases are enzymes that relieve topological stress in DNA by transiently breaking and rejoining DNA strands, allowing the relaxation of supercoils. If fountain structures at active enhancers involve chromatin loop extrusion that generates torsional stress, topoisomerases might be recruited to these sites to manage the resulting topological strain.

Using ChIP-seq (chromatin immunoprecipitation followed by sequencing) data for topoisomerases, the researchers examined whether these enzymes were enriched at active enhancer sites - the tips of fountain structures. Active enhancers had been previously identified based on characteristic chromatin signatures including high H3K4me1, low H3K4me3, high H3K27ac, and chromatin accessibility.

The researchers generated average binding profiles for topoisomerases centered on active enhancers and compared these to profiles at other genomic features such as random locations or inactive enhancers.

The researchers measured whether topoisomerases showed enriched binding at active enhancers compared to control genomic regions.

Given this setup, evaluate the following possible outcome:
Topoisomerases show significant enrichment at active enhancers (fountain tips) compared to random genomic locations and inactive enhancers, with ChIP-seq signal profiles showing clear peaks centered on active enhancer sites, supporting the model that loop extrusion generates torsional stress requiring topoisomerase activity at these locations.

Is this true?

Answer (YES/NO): YES